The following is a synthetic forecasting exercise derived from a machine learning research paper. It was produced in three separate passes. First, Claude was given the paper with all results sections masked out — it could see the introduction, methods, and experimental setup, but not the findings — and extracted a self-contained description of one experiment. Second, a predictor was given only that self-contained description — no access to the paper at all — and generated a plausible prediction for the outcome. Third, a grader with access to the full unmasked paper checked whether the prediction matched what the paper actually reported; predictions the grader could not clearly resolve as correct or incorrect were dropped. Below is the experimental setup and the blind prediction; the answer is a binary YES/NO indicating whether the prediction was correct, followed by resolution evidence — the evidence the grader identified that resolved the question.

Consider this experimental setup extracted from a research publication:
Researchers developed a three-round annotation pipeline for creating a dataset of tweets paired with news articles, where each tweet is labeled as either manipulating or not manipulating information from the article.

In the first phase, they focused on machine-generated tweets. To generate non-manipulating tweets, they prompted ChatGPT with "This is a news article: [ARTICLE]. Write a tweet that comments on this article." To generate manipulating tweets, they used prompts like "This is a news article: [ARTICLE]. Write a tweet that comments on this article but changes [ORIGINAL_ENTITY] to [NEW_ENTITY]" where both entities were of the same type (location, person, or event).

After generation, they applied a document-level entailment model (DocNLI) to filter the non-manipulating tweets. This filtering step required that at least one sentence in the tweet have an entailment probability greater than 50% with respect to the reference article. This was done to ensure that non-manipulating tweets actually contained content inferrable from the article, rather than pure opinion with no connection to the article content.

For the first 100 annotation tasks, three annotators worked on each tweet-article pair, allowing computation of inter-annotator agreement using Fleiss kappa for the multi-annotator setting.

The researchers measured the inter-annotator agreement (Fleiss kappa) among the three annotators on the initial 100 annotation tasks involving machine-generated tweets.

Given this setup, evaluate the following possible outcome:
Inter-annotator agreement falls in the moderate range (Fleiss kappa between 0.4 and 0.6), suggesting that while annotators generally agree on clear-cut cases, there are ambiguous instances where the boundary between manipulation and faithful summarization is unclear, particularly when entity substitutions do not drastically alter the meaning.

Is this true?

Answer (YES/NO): NO